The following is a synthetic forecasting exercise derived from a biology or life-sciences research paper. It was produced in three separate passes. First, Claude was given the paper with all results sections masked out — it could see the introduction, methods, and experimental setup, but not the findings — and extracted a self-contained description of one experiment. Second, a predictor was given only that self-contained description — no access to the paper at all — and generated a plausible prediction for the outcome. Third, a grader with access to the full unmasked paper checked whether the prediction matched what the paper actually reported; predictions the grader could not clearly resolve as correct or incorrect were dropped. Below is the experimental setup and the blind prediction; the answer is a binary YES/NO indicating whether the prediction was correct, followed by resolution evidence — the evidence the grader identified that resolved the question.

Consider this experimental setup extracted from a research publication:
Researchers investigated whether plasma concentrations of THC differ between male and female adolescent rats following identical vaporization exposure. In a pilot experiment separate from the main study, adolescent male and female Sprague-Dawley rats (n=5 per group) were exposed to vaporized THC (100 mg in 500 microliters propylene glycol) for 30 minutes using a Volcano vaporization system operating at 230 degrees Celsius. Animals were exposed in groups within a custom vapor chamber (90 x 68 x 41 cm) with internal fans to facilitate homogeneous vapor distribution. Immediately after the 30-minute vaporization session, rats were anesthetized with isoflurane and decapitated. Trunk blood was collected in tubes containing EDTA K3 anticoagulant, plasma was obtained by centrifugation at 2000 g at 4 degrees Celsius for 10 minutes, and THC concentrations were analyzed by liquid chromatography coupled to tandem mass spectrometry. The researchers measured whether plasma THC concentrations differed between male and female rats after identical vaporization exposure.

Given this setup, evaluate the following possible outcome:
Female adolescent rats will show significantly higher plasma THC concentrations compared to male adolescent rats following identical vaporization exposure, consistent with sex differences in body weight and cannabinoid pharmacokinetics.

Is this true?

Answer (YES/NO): NO